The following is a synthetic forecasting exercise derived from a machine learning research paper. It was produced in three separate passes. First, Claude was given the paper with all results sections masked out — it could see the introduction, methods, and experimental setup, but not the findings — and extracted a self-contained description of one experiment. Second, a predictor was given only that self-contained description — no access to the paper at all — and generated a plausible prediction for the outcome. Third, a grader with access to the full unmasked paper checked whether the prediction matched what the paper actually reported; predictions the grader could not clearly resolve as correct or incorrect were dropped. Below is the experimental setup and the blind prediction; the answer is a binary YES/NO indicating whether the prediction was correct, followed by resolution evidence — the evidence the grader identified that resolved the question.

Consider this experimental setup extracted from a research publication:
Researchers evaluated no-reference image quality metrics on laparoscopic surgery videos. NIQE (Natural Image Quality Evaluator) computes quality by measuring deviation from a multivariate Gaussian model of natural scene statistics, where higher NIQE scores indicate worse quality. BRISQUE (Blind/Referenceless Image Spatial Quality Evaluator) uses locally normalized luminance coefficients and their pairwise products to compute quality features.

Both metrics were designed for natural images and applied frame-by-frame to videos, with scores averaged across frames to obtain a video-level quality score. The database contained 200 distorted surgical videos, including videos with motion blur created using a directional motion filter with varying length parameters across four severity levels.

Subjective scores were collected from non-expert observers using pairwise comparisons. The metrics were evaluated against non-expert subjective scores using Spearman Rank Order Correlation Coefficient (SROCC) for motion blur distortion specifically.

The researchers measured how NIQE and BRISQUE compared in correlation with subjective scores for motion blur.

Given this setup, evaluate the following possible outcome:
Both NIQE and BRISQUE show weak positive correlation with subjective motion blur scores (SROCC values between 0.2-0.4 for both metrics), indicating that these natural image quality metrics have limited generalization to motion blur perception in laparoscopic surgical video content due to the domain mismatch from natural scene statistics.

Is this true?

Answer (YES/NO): NO